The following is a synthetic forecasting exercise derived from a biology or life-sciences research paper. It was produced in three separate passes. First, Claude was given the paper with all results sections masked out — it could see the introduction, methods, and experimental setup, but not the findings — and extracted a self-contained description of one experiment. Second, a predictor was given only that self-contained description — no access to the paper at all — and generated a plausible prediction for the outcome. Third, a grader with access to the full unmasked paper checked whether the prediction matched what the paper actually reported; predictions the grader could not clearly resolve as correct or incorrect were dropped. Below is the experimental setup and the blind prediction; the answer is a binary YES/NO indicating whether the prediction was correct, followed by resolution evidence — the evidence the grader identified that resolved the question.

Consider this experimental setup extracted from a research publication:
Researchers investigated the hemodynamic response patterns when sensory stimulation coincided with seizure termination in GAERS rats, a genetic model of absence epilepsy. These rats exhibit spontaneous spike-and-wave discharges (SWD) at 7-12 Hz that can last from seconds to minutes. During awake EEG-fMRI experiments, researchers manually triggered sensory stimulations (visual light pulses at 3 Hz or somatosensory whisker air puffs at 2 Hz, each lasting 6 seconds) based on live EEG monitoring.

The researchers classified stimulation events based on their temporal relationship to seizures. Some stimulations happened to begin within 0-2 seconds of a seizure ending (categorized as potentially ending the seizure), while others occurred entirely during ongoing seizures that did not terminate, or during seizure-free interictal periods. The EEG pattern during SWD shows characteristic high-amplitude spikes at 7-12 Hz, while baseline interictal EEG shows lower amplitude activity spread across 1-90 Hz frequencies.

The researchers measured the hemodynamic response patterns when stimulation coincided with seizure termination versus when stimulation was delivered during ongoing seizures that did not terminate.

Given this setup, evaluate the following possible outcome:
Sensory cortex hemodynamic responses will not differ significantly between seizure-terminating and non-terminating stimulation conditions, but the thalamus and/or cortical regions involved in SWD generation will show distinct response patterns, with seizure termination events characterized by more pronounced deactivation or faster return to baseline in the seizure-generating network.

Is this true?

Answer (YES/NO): NO